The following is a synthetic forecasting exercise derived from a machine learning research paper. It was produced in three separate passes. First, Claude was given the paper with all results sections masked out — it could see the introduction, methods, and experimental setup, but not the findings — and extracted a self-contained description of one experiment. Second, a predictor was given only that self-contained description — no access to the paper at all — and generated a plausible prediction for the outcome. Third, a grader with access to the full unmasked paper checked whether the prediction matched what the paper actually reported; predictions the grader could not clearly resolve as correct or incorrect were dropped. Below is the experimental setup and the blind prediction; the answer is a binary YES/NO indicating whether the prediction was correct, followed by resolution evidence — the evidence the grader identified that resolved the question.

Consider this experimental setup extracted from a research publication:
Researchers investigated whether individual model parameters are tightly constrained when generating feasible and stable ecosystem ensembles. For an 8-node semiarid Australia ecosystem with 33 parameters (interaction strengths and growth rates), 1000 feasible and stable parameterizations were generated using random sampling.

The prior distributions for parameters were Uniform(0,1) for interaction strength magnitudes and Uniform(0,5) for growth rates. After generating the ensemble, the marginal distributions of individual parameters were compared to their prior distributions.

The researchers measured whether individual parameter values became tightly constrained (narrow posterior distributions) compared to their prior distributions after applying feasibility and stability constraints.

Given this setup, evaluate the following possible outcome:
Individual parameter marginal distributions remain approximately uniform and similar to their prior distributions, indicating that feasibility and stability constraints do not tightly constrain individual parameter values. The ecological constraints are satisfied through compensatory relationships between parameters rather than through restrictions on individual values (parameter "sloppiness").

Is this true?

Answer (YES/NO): NO